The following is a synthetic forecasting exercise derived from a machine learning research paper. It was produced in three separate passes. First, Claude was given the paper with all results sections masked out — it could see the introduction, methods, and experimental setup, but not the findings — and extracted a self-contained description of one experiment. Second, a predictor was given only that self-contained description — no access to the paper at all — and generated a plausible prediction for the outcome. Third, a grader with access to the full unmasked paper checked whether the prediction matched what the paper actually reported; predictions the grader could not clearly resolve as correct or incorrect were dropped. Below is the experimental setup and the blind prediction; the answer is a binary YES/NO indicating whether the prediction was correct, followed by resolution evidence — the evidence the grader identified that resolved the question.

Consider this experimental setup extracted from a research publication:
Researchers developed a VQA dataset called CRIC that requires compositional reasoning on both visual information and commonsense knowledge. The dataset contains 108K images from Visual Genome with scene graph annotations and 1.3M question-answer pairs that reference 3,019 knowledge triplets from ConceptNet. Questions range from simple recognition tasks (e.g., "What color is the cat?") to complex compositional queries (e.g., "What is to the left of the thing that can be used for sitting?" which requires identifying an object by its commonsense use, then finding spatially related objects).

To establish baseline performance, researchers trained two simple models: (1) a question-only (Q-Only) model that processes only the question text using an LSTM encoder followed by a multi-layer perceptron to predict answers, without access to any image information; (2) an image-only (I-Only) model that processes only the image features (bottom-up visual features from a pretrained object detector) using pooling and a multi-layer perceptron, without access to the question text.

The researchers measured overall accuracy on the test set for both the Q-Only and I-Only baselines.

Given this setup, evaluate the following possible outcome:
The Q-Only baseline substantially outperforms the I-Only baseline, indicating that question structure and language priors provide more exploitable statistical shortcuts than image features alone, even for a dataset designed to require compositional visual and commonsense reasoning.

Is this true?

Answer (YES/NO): YES